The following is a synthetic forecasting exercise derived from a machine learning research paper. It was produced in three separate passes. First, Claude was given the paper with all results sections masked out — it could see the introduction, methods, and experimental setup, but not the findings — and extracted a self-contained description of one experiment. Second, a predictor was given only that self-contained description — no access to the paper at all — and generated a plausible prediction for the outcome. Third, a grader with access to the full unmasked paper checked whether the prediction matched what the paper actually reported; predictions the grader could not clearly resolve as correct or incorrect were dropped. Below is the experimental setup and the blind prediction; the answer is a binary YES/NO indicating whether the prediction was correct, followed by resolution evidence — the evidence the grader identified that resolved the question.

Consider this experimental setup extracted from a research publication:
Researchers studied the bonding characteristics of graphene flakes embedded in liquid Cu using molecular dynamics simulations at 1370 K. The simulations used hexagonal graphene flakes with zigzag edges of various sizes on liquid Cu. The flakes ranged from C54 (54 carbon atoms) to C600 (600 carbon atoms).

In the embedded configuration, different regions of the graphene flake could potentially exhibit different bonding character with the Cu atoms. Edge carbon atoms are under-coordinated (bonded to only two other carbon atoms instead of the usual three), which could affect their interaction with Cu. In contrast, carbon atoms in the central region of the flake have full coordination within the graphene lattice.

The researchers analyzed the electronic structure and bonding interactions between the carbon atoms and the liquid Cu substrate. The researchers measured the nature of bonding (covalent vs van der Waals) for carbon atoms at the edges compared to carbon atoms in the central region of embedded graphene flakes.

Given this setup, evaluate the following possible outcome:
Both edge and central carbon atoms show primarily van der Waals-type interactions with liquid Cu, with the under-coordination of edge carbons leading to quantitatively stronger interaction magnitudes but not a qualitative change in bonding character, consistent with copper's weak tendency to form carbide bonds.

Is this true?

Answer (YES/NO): NO